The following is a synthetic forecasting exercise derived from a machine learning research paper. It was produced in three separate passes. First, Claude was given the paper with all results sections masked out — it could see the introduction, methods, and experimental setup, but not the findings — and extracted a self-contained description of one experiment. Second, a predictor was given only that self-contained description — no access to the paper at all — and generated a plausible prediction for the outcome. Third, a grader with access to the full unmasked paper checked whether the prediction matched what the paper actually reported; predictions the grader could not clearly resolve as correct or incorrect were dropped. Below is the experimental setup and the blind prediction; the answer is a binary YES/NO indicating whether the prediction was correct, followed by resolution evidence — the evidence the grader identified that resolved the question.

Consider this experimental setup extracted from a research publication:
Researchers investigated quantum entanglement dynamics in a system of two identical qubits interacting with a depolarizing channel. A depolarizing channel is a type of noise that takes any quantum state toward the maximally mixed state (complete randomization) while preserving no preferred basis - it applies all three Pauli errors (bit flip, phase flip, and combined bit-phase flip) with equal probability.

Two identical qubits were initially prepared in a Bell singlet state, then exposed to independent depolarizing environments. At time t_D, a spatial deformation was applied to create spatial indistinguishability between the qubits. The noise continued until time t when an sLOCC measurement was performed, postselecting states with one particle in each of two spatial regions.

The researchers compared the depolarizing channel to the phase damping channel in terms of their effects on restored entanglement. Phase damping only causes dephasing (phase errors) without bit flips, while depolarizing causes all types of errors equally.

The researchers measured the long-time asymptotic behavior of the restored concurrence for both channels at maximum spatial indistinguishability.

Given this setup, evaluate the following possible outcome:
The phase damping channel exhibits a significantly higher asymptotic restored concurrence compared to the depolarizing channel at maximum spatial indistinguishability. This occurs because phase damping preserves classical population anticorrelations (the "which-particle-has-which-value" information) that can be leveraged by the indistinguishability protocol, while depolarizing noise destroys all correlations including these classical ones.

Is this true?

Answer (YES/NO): NO